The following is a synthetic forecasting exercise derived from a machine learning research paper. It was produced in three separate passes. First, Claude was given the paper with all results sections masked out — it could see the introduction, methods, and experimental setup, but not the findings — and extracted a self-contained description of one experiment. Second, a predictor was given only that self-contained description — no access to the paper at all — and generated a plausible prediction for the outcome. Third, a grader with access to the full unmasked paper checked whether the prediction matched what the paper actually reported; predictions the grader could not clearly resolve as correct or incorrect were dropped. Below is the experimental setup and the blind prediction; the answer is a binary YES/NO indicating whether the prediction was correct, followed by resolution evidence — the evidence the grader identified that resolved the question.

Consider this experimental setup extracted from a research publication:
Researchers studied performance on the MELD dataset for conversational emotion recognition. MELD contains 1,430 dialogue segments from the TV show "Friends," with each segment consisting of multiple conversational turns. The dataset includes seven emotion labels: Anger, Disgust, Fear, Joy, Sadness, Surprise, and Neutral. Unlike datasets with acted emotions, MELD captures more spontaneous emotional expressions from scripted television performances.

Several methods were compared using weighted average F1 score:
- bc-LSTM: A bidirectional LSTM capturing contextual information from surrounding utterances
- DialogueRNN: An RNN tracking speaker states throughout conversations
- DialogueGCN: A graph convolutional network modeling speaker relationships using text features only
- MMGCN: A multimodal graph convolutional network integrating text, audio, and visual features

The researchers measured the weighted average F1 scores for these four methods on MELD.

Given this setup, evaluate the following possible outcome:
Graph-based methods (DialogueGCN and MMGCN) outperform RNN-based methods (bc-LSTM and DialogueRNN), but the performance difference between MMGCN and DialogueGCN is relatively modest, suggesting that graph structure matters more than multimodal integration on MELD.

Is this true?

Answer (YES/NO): NO